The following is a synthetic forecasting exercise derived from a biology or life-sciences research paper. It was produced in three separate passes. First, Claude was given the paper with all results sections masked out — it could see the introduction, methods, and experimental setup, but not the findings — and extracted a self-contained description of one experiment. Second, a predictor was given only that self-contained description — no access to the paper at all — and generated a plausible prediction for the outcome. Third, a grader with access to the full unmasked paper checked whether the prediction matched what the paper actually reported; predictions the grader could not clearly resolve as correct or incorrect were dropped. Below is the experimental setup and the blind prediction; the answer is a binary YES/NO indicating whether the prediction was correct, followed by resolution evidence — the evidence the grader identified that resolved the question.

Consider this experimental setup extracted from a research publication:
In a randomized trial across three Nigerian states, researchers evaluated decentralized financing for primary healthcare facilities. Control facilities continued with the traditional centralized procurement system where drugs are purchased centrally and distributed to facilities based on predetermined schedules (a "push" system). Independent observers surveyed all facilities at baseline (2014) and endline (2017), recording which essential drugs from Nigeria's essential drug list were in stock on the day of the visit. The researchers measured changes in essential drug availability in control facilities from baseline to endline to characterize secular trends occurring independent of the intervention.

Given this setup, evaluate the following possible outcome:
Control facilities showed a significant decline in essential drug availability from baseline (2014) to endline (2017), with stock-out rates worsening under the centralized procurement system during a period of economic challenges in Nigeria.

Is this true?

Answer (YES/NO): NO